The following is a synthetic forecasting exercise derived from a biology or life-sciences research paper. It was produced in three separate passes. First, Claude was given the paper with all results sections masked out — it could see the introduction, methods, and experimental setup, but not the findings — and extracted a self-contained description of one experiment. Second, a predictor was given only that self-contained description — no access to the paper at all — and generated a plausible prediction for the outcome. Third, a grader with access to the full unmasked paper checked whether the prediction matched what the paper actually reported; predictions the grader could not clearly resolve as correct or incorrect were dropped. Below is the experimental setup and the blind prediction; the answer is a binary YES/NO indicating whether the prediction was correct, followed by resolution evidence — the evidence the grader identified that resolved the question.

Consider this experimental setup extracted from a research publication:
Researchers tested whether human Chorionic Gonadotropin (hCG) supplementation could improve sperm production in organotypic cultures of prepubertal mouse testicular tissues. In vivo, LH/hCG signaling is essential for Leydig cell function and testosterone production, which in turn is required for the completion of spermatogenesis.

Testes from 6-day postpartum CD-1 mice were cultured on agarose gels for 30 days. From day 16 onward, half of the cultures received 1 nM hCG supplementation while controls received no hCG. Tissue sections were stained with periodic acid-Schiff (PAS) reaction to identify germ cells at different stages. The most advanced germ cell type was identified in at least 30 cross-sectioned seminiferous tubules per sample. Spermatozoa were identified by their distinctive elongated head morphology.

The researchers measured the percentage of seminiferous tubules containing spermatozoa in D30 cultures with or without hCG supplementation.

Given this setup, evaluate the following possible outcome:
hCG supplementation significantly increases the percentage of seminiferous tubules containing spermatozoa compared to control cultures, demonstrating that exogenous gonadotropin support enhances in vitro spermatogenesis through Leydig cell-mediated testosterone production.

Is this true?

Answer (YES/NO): NO